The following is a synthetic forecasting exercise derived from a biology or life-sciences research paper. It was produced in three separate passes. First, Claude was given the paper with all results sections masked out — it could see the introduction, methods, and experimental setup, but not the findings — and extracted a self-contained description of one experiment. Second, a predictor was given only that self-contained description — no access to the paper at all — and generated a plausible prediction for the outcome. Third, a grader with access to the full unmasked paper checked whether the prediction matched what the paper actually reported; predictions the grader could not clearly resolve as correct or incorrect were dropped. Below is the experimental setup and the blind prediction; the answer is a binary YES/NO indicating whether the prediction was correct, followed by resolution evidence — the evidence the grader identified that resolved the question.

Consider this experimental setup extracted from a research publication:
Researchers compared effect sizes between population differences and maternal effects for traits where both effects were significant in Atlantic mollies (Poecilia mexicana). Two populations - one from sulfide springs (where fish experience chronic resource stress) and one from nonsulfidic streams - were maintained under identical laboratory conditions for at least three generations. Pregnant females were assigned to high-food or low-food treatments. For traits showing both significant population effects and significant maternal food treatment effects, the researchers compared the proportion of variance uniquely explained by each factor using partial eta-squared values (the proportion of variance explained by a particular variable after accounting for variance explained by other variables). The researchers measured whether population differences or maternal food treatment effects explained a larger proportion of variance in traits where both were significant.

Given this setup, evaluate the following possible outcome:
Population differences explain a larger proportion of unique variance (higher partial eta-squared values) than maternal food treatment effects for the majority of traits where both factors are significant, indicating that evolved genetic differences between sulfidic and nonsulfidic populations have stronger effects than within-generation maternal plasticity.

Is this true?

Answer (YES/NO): YES